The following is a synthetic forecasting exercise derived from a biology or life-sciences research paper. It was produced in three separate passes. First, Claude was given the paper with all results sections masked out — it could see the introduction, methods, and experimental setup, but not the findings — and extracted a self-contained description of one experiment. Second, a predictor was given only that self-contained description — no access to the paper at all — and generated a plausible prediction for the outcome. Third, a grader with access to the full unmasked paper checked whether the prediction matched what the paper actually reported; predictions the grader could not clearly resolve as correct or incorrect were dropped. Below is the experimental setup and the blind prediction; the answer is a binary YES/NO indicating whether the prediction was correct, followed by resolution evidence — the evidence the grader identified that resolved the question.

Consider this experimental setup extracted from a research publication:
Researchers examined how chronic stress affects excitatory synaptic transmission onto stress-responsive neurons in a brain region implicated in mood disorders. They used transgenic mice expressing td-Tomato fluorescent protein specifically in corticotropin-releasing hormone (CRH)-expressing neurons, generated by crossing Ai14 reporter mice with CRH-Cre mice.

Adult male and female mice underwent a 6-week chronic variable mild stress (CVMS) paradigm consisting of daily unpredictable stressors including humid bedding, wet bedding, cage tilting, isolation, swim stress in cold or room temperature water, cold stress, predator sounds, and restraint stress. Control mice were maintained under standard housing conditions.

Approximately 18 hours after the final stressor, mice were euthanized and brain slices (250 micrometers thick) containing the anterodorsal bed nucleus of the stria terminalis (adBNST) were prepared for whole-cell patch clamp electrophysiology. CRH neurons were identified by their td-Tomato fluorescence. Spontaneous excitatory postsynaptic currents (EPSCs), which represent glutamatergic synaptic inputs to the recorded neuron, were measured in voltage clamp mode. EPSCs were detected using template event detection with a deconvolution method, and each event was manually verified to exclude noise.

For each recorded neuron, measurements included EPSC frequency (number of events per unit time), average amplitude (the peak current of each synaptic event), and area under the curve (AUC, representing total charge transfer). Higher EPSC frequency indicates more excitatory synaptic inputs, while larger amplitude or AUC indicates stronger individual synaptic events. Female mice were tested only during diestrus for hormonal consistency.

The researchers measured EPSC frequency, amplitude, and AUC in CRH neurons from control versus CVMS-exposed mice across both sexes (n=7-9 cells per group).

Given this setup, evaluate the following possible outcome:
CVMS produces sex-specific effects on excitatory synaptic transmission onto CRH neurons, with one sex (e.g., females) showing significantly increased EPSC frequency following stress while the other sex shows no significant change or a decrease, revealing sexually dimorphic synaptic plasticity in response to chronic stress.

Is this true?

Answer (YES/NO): NO